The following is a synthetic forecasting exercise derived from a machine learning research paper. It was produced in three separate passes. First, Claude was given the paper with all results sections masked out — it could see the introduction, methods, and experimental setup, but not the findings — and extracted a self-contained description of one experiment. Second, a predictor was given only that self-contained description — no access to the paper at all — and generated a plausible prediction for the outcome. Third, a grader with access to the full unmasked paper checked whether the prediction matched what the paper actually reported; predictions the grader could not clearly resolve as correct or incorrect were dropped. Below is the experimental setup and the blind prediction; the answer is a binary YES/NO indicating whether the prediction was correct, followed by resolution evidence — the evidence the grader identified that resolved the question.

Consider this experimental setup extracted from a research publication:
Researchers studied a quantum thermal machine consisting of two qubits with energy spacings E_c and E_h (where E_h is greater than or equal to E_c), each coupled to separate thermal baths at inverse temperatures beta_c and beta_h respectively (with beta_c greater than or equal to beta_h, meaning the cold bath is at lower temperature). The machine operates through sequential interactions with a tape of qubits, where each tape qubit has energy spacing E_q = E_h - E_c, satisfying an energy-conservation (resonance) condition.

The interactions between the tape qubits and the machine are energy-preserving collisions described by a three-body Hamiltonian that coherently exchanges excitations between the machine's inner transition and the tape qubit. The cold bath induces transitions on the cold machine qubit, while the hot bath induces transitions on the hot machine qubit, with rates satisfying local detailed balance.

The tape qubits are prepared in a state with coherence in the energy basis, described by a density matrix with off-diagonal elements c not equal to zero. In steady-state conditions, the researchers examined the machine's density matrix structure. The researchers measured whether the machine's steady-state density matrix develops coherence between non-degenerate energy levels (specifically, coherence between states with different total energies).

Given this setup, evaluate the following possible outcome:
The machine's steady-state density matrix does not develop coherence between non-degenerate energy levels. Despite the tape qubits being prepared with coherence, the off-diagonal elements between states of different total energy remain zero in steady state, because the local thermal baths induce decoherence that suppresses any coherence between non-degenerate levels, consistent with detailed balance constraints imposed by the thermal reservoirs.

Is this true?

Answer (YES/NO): NO